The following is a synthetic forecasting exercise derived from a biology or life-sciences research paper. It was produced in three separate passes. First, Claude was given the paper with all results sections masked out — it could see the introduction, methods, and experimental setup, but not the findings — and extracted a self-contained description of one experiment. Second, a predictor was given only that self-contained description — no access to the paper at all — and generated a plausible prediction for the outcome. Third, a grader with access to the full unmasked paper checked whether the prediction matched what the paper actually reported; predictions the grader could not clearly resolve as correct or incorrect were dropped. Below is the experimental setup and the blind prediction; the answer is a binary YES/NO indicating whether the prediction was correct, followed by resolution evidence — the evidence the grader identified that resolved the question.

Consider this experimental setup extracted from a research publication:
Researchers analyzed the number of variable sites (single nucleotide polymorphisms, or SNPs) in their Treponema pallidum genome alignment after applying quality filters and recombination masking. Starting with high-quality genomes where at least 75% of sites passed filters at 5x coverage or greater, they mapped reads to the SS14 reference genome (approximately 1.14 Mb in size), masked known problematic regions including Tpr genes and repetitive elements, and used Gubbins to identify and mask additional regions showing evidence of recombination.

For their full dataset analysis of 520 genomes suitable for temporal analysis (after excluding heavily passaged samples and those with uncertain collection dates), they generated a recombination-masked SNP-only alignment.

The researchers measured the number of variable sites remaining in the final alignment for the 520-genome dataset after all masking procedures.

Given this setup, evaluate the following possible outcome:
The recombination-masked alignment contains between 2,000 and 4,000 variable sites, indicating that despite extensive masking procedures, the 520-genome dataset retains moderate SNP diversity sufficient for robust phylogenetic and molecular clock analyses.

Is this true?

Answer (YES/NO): NO